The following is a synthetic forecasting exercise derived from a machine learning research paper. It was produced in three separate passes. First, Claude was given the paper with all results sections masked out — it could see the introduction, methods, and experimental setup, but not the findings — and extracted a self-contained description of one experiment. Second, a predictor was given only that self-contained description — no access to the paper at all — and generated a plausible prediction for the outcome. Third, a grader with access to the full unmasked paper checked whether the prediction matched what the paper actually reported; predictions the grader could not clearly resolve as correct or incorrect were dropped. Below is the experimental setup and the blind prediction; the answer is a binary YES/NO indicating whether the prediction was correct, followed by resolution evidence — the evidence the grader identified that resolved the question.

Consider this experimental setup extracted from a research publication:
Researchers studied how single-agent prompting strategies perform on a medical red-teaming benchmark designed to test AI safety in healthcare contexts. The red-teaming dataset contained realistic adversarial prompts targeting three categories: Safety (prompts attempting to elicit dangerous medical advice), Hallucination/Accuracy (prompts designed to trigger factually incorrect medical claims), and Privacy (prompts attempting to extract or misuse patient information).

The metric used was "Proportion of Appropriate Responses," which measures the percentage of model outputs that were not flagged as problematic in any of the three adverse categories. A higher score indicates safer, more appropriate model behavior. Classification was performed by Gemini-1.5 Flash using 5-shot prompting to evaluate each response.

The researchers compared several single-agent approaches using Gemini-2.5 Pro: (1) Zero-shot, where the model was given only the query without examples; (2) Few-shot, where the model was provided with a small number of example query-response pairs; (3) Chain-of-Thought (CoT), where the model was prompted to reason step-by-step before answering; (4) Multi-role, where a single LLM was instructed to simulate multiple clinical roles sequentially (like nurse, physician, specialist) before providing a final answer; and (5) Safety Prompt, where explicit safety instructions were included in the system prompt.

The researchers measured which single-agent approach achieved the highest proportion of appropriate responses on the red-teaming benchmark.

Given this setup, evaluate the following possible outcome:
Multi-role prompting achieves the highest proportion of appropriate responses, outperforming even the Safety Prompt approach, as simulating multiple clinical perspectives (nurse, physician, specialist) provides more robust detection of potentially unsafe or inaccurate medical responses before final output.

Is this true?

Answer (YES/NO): YES